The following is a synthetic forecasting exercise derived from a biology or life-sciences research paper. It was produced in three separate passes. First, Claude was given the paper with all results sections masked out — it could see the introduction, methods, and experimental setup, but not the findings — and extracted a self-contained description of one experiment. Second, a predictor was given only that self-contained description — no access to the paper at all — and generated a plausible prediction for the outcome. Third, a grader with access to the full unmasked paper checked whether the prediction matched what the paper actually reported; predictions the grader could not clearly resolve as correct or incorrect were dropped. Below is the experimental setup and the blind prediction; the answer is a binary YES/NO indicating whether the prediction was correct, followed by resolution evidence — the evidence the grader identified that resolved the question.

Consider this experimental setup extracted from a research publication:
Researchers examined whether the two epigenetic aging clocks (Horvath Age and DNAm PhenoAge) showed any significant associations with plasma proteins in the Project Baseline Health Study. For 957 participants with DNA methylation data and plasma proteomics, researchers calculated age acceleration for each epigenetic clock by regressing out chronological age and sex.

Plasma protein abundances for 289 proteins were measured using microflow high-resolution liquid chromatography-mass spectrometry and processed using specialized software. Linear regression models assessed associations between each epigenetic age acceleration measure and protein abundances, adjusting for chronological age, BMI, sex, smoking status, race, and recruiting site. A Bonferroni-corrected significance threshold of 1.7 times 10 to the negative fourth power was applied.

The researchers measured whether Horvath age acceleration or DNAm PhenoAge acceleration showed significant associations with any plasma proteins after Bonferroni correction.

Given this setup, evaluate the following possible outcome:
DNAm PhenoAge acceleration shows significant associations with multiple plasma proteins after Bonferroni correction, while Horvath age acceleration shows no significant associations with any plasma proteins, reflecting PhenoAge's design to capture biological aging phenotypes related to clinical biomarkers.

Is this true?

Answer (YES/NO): YES